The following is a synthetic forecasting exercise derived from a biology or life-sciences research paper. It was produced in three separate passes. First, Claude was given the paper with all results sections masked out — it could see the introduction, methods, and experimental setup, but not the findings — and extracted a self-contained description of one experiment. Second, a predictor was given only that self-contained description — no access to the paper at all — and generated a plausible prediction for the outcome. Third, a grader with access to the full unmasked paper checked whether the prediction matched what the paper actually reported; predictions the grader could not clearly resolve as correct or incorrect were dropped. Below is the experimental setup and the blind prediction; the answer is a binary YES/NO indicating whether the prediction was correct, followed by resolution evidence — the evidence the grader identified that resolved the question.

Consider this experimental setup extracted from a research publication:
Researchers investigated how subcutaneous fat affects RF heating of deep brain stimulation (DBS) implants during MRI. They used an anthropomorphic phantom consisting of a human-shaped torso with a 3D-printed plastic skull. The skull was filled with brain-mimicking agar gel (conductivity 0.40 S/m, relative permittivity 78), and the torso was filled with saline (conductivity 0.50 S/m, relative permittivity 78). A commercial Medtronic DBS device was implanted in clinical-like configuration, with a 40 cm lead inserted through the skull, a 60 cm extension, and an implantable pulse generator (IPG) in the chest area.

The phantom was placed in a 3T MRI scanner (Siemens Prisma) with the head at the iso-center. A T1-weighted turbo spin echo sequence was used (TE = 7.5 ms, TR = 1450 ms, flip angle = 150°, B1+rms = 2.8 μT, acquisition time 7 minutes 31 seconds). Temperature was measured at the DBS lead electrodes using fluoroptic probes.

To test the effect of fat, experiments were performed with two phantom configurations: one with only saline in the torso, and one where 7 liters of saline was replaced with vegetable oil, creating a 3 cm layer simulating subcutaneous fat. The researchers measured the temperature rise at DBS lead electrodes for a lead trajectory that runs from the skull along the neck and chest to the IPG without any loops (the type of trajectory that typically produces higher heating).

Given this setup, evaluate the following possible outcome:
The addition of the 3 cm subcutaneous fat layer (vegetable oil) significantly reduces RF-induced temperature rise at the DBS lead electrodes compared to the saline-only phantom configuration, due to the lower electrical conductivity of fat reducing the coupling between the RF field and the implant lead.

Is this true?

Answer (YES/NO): NO